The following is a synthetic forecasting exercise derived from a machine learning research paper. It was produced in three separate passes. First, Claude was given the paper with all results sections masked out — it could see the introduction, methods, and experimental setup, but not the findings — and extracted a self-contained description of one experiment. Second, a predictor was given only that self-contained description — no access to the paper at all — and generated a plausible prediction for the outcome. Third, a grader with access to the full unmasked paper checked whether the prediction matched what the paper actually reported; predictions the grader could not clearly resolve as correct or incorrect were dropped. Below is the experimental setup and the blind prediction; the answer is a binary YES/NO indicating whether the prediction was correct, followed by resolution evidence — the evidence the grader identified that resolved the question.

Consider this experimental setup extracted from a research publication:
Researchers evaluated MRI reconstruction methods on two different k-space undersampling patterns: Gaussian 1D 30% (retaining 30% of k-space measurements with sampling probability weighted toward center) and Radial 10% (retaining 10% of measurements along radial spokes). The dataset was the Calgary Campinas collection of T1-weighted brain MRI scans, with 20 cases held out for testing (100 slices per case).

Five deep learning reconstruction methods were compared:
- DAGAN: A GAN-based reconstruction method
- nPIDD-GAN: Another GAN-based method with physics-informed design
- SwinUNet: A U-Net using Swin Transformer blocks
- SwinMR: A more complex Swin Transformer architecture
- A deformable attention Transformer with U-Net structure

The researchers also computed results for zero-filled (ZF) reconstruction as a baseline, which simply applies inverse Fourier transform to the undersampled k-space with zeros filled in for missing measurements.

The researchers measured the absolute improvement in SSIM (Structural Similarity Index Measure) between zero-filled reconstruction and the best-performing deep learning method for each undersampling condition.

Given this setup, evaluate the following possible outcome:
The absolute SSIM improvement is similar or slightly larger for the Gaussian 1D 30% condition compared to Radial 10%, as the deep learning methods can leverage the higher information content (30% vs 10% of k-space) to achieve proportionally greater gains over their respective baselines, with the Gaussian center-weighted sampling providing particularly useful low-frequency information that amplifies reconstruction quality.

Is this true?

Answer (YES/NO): NO